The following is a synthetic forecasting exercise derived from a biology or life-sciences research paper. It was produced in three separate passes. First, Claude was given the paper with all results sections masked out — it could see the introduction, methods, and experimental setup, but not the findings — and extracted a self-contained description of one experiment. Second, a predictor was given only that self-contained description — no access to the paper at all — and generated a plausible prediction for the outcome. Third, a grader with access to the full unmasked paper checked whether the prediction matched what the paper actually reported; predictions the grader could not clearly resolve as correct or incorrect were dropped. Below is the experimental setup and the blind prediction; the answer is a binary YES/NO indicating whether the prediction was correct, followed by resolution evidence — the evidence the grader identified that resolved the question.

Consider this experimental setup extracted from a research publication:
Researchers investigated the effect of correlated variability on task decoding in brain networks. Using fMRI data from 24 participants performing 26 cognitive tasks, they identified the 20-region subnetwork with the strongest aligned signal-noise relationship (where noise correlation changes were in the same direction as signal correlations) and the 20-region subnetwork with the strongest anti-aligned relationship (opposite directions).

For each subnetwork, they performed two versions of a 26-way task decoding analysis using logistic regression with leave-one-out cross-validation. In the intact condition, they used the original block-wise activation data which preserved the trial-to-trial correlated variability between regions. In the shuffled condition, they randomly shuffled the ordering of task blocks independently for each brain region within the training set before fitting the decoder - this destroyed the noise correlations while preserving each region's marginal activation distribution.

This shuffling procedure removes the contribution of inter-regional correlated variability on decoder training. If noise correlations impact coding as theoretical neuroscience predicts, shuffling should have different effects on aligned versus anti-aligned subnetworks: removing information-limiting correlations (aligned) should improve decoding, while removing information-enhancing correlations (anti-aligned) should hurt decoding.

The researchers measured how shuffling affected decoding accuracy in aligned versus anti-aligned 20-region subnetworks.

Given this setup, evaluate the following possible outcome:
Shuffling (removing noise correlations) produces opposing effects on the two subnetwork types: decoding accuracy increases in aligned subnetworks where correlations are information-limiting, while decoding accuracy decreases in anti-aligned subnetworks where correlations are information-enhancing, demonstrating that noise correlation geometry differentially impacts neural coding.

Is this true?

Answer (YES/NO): NO